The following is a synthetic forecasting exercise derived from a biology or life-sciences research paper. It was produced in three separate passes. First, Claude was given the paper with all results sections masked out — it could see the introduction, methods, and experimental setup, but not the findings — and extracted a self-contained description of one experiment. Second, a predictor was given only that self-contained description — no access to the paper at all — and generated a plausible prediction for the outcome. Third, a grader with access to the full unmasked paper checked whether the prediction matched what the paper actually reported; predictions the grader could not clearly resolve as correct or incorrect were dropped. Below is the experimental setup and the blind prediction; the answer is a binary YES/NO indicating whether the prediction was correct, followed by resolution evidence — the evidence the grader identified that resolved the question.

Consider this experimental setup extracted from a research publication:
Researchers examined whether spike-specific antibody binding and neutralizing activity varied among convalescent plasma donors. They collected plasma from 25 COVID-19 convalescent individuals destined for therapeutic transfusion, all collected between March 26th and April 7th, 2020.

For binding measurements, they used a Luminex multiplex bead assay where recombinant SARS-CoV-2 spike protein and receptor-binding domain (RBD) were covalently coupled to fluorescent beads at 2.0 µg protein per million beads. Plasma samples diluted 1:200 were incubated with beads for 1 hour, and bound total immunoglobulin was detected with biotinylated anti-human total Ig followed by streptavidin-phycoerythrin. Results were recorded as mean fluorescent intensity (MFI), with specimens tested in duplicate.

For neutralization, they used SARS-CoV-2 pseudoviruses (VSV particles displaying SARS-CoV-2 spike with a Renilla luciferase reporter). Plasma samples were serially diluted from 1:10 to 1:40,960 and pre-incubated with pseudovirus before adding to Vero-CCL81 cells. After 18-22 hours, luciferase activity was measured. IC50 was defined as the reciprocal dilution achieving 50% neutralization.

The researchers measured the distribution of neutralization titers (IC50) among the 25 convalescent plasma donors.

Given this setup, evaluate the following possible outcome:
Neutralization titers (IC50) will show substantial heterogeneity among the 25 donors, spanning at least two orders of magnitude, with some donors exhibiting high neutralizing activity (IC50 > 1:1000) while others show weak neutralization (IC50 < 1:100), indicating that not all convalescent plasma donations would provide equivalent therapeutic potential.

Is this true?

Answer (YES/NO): YES